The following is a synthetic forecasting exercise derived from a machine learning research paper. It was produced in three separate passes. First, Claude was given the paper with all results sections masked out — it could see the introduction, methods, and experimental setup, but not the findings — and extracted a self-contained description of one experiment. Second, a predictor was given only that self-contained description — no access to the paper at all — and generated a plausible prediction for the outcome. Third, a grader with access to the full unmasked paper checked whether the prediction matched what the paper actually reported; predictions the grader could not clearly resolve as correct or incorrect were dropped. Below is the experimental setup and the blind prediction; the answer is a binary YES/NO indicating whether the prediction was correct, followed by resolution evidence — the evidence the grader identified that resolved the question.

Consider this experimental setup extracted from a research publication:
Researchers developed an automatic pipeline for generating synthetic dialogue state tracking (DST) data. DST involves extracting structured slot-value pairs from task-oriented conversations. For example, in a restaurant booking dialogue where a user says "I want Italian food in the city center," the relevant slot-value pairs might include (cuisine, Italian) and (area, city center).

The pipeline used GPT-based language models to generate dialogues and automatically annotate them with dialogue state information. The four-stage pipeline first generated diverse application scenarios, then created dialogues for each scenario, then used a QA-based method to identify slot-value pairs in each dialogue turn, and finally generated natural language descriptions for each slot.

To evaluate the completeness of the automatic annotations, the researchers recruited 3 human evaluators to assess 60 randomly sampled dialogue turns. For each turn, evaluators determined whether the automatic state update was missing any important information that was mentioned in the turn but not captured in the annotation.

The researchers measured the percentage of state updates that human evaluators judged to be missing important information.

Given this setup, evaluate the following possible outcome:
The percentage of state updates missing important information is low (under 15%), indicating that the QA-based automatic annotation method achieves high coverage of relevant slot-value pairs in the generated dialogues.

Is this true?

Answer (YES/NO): YES